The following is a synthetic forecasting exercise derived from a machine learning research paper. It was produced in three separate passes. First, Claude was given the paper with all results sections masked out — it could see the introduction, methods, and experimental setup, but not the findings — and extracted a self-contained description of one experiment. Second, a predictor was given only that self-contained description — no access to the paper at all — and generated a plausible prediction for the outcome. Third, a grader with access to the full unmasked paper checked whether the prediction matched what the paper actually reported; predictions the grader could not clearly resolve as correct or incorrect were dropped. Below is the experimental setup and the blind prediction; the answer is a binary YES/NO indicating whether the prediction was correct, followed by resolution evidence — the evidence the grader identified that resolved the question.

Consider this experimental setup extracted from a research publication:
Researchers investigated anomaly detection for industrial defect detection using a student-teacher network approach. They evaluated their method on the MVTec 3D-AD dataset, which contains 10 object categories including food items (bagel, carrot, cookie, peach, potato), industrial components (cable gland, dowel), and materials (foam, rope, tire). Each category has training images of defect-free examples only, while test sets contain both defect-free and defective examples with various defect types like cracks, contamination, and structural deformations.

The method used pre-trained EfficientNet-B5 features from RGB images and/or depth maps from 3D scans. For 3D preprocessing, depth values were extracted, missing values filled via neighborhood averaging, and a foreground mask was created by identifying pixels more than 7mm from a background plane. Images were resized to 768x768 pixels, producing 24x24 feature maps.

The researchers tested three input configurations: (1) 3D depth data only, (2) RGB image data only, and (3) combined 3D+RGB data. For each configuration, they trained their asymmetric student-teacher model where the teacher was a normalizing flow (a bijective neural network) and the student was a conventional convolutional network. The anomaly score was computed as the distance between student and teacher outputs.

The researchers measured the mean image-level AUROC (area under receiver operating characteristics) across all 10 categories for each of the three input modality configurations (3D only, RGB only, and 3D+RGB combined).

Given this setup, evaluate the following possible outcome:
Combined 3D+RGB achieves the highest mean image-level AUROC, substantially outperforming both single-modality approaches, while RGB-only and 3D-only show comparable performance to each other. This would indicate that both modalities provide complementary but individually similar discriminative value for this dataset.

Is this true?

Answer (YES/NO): NO